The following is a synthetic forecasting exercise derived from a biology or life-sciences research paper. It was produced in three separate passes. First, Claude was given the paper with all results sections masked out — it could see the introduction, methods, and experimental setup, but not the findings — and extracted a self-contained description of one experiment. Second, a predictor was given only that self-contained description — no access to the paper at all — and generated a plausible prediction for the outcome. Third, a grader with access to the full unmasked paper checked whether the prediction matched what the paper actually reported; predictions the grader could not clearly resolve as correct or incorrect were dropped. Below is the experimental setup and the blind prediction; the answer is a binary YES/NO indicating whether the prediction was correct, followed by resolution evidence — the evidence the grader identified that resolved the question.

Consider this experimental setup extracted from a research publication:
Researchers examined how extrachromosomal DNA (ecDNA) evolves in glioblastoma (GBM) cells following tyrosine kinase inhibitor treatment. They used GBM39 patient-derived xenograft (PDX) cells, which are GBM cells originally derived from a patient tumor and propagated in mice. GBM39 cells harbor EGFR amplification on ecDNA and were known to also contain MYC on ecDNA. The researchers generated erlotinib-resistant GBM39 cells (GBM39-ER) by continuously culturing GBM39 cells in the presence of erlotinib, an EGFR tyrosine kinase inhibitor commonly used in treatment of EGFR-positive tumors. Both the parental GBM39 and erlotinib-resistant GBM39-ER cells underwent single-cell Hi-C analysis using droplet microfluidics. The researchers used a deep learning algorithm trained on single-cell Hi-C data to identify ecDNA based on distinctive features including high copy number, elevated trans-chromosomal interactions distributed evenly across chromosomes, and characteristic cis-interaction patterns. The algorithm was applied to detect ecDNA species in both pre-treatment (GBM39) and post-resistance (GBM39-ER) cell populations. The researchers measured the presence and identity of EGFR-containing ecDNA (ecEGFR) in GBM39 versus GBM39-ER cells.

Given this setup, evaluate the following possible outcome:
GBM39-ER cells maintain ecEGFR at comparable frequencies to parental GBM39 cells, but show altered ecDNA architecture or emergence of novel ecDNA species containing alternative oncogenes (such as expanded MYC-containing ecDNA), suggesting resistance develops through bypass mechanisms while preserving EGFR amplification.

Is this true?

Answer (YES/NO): NO